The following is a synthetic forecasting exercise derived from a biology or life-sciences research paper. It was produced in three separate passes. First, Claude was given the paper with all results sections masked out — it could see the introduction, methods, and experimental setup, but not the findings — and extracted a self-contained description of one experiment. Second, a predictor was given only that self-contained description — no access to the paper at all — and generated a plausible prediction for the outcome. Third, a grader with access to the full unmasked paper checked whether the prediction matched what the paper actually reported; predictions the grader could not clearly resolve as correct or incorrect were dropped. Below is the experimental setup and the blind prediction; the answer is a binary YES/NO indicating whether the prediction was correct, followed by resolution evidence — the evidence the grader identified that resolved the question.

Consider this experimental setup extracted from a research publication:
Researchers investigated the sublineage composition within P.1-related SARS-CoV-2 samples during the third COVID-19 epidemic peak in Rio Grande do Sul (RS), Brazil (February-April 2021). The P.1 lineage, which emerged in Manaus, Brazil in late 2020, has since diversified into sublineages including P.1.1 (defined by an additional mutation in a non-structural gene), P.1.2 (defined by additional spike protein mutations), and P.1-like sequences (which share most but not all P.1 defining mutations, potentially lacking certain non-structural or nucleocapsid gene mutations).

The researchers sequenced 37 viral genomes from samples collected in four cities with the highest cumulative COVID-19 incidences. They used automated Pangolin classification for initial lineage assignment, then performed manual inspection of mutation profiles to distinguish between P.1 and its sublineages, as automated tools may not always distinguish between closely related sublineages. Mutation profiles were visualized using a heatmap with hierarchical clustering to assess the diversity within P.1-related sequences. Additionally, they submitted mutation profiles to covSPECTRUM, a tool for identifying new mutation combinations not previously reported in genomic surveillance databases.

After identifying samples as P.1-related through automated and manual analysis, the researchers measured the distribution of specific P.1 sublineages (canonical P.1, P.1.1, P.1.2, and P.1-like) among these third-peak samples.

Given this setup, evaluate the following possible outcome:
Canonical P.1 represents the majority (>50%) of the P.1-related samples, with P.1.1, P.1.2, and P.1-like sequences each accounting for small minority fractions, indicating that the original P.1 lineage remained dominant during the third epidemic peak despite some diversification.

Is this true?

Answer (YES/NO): NO